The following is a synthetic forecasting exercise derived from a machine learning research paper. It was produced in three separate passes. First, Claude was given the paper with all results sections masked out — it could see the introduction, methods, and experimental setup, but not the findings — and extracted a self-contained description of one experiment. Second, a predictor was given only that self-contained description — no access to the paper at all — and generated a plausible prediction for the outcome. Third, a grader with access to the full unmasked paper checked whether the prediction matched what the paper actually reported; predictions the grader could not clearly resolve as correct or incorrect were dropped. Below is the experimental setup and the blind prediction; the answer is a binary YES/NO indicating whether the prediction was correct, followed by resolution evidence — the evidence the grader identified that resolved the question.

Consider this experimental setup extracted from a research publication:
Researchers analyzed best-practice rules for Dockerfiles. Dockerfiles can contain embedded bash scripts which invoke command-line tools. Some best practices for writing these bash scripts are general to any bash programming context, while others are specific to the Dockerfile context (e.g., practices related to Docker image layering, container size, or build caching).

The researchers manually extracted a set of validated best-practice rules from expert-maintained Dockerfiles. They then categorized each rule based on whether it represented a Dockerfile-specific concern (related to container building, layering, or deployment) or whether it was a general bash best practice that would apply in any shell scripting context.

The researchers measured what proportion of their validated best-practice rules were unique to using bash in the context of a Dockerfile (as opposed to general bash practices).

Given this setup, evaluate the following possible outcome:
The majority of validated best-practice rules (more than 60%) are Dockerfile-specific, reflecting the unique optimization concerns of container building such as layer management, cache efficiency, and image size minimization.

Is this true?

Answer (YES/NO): YES